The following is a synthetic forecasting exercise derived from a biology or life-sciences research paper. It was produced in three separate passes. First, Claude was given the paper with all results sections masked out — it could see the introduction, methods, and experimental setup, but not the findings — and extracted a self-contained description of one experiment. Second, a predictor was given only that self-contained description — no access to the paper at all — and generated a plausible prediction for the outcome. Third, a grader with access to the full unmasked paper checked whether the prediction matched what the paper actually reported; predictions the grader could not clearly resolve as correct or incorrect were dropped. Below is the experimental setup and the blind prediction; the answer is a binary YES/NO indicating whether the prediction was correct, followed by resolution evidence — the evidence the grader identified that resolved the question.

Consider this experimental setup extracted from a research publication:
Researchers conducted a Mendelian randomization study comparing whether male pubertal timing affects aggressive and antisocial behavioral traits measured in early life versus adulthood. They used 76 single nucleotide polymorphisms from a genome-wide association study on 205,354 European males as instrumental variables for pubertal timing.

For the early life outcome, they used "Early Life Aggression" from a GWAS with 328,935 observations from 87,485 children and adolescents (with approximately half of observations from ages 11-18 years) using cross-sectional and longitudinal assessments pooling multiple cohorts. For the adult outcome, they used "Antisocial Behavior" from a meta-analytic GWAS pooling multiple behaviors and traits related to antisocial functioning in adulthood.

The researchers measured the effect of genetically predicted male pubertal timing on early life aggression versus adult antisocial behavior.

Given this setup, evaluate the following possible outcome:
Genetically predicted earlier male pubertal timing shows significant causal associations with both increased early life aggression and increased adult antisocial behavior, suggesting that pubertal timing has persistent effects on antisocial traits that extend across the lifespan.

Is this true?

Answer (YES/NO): NO